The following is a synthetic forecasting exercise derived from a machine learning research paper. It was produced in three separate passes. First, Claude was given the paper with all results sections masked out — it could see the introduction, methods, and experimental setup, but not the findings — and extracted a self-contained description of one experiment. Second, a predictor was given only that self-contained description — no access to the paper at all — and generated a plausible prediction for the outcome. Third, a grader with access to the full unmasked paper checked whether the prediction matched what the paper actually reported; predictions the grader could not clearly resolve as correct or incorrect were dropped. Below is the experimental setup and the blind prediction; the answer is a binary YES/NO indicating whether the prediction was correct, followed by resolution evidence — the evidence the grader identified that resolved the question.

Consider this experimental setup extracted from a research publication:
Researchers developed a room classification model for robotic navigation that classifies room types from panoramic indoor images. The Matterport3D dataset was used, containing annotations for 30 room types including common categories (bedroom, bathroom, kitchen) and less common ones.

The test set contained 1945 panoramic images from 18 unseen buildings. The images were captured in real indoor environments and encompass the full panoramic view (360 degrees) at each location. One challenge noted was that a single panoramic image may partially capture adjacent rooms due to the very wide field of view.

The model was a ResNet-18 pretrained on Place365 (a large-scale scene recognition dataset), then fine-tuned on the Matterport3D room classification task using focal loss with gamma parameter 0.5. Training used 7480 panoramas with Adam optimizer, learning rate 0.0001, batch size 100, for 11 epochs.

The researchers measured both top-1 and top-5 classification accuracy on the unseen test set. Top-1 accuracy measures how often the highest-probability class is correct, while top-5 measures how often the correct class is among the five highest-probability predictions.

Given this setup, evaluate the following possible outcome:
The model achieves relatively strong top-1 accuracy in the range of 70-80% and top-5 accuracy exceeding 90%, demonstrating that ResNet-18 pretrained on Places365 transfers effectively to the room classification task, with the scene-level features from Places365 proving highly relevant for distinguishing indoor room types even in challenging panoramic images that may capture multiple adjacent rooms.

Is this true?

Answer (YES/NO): NO